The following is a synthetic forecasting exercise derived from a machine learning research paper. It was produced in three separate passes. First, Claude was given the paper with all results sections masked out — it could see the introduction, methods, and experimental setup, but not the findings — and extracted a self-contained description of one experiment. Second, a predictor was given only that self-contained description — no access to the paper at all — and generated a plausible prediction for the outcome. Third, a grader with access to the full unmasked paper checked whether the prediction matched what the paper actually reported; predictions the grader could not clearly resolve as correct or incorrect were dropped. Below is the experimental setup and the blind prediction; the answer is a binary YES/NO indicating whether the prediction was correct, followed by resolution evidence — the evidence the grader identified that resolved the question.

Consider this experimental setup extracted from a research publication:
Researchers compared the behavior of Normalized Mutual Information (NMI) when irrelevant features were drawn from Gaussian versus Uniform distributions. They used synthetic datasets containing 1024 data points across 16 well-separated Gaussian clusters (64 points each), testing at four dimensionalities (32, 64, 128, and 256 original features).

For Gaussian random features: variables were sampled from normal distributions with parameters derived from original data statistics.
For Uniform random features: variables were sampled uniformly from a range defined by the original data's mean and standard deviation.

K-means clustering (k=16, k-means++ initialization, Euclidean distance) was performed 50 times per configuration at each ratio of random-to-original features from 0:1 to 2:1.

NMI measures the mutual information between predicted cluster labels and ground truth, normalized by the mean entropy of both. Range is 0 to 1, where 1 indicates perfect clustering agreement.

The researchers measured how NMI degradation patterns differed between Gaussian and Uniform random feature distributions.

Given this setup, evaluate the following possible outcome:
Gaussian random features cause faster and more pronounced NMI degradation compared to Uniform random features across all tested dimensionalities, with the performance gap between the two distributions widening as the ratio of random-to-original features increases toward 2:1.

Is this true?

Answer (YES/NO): NO